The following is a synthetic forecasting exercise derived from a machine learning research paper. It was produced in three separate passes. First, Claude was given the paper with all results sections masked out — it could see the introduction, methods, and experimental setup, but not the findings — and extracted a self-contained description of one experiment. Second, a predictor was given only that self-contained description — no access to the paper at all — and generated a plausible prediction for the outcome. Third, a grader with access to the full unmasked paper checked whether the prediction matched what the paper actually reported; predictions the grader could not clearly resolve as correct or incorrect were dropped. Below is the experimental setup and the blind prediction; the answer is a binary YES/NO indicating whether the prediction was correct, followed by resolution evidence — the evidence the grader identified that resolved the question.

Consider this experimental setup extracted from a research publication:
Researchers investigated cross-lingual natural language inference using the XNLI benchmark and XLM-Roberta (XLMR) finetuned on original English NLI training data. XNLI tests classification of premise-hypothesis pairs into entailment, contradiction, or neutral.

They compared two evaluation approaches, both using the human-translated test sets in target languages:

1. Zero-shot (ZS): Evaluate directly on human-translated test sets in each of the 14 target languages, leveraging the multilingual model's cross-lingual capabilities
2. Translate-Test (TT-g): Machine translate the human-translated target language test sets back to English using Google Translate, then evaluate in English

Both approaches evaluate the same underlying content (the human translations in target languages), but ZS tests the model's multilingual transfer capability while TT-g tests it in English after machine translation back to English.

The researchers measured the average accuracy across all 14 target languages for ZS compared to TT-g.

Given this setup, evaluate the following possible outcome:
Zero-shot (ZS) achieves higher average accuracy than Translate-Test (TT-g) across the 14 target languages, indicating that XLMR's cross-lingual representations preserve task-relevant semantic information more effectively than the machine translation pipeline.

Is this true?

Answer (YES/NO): NO